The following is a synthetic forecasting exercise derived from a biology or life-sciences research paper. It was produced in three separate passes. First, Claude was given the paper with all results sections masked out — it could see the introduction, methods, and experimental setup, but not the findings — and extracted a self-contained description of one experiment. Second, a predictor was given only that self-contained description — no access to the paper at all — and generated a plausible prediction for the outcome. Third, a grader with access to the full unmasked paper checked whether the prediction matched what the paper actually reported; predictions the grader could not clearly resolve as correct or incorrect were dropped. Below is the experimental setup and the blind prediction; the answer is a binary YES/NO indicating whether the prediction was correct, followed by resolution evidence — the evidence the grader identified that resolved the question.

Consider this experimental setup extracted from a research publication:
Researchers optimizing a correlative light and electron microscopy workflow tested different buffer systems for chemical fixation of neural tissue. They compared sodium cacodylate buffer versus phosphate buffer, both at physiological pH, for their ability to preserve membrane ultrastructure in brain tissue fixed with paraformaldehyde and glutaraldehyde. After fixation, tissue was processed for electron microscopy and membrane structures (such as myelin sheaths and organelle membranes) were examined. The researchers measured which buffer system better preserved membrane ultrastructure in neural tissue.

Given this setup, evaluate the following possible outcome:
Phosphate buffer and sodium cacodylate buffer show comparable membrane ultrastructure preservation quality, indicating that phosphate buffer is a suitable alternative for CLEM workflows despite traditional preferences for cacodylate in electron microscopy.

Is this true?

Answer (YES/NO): NO